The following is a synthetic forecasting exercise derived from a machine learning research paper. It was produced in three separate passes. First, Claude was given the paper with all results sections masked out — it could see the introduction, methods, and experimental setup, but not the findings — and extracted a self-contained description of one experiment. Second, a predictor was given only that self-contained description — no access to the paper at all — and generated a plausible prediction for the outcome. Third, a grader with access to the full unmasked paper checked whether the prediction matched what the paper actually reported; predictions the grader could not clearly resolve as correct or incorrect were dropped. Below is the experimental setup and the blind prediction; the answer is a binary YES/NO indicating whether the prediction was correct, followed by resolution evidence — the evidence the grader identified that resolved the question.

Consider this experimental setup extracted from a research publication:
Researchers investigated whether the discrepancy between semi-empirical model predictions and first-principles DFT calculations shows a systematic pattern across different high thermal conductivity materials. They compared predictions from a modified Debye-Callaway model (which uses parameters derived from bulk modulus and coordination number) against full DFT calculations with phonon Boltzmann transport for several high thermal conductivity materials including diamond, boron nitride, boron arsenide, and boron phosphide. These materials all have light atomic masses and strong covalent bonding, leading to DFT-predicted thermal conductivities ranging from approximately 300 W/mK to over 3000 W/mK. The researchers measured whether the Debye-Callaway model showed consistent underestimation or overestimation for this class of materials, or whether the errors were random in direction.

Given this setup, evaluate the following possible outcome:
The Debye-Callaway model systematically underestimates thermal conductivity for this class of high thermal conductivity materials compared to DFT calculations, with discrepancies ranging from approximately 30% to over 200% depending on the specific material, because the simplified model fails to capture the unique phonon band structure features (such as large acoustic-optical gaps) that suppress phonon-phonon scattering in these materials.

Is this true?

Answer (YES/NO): NO